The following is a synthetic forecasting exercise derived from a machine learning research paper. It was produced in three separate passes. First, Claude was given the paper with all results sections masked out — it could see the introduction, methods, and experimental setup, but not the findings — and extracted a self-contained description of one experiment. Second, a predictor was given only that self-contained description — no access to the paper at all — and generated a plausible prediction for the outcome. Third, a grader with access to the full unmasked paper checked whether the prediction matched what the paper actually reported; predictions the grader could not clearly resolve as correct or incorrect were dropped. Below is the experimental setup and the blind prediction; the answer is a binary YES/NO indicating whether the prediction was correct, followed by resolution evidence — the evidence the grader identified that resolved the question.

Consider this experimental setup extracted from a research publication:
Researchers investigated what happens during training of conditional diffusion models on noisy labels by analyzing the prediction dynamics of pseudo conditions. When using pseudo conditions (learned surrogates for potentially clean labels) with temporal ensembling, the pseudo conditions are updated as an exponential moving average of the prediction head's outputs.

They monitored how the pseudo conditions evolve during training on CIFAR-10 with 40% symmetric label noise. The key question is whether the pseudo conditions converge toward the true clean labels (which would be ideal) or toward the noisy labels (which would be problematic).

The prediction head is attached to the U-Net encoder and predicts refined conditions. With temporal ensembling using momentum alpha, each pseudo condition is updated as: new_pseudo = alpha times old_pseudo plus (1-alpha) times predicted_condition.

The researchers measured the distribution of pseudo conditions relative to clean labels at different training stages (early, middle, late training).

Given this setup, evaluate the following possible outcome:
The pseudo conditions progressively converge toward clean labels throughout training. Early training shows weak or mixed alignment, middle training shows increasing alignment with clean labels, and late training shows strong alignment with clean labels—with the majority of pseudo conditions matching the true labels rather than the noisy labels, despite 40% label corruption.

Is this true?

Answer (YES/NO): NO